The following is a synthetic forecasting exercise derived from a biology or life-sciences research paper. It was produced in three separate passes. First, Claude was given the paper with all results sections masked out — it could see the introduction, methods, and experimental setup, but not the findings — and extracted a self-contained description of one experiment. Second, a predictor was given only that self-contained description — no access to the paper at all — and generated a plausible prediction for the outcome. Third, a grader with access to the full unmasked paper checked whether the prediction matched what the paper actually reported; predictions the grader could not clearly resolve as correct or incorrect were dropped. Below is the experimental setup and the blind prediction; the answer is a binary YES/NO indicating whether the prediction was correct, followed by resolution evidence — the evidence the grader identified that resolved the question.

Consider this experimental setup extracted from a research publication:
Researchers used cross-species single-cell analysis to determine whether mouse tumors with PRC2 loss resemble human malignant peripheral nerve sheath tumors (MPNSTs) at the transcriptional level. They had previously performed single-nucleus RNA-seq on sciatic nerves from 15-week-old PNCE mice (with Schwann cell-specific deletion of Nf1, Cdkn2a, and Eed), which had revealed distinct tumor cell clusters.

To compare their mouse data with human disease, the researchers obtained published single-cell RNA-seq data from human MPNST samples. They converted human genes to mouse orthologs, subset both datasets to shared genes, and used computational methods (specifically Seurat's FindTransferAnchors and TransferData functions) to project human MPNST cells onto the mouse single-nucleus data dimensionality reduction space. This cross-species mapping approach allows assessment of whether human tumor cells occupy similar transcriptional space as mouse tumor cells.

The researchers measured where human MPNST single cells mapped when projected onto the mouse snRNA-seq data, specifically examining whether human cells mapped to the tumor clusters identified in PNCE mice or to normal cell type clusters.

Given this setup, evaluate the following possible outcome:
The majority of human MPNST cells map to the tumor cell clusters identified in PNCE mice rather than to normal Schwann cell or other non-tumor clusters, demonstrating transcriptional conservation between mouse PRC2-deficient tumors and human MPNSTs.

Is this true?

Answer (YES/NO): YES